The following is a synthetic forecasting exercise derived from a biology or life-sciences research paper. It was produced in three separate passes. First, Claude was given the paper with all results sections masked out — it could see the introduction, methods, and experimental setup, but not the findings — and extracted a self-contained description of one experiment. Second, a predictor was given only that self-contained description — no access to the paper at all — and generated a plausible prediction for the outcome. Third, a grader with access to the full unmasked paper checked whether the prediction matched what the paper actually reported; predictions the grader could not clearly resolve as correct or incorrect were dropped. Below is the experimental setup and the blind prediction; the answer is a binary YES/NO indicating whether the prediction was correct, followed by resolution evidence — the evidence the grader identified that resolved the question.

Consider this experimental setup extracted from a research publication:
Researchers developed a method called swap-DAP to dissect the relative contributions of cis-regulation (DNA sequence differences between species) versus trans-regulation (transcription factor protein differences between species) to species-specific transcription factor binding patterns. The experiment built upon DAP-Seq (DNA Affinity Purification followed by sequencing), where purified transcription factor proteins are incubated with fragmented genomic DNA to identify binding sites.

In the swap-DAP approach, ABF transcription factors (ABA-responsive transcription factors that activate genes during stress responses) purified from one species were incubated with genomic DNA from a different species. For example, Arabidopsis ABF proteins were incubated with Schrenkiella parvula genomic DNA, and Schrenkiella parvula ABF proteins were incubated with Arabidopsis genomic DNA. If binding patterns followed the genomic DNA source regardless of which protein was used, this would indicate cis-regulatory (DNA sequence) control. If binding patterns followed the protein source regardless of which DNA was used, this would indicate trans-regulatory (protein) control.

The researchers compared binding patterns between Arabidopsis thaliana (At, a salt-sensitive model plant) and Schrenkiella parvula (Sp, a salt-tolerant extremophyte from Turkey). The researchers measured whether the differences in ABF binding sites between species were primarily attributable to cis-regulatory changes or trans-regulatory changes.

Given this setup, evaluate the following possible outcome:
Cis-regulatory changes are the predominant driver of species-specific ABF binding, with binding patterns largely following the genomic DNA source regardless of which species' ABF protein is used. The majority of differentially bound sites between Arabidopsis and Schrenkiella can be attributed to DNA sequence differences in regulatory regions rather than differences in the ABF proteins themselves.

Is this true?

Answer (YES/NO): YES